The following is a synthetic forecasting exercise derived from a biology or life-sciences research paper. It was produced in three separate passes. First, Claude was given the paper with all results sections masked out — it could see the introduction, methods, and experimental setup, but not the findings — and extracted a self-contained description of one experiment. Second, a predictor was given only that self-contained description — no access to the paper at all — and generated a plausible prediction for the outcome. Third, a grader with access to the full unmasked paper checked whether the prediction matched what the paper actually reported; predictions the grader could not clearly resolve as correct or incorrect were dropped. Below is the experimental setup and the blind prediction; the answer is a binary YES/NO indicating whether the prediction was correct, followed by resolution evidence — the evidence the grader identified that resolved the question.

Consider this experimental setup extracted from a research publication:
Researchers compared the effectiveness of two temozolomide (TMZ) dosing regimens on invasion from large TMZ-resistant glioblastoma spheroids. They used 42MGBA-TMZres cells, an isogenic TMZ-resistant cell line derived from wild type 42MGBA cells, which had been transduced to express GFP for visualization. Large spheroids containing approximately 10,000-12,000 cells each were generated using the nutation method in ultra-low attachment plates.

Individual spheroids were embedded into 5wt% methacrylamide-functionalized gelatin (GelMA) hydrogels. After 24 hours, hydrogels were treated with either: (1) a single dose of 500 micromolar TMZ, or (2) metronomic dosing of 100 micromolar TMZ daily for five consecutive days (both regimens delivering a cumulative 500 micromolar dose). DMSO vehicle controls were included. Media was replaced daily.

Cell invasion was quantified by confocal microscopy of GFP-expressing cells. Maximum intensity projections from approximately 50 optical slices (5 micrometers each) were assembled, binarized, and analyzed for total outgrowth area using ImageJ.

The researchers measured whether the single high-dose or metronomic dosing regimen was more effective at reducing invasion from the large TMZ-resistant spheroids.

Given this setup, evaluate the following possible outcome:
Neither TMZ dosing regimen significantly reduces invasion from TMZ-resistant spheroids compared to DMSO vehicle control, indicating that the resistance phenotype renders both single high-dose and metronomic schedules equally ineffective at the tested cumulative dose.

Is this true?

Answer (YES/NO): NO